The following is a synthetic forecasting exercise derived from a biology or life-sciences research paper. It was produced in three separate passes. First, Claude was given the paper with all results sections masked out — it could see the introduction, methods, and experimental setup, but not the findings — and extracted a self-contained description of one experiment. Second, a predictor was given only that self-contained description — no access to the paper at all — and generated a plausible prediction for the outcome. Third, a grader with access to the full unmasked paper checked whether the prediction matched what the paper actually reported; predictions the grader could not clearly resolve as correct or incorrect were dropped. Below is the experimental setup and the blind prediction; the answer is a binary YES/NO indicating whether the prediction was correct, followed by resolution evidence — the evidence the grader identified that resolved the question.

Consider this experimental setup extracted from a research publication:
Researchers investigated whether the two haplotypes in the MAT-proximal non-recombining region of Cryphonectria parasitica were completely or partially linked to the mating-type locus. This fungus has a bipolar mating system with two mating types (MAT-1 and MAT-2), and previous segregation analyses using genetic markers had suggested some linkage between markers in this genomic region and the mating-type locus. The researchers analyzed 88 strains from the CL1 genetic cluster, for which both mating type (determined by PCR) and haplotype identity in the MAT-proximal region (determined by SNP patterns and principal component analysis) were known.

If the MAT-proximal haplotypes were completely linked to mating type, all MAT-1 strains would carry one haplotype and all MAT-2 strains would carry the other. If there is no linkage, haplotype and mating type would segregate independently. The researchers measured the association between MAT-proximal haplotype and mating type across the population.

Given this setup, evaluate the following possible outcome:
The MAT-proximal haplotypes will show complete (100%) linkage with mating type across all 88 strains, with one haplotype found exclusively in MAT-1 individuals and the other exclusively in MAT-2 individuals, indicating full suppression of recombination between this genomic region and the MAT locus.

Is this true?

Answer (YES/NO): NO